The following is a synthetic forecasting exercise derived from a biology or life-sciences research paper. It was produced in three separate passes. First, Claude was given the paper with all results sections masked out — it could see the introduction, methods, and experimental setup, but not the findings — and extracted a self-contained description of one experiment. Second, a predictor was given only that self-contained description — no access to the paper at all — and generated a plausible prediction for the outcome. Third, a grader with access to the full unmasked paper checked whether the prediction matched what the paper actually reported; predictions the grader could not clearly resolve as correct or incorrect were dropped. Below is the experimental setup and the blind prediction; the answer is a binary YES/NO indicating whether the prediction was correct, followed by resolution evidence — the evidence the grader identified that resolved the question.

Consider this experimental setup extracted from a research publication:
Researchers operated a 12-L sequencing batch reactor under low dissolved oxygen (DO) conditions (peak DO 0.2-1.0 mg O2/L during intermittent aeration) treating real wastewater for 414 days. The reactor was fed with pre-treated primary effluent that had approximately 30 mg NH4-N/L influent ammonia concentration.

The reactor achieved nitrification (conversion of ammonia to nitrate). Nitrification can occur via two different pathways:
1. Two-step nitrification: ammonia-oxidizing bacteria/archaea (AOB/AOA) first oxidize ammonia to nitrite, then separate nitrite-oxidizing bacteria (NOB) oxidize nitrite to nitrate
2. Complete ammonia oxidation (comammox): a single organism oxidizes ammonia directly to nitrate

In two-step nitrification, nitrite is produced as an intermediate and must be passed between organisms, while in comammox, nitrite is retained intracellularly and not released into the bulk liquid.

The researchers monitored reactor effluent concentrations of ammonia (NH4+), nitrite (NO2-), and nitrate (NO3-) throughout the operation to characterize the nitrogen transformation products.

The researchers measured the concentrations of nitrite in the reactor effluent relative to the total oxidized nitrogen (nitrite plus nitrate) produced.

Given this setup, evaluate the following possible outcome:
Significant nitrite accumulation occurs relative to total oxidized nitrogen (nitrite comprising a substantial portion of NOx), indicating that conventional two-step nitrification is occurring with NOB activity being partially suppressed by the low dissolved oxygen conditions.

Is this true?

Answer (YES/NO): NO